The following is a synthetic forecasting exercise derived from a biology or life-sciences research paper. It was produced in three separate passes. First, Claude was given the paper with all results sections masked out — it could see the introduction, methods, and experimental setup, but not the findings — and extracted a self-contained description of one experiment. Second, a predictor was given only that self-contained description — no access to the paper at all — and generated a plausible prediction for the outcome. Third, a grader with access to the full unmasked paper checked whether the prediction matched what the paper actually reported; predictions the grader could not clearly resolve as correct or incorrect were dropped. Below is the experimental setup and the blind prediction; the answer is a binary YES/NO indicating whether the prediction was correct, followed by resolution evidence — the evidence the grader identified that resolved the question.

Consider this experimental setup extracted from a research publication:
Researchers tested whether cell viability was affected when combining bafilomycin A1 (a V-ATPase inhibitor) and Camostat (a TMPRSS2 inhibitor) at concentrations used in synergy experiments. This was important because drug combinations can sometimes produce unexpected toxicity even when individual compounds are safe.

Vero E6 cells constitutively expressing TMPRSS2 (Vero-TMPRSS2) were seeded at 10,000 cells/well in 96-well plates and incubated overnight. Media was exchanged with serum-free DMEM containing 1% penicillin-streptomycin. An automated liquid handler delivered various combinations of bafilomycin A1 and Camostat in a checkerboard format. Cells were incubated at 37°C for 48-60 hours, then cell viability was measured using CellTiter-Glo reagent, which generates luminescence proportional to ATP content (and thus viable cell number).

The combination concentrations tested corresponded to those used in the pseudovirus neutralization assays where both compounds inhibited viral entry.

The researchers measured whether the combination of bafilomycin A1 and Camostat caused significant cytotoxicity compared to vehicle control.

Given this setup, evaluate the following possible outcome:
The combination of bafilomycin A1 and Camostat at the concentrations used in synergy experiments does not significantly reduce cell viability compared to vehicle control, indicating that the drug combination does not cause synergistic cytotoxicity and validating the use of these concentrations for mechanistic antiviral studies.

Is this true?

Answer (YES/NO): YES